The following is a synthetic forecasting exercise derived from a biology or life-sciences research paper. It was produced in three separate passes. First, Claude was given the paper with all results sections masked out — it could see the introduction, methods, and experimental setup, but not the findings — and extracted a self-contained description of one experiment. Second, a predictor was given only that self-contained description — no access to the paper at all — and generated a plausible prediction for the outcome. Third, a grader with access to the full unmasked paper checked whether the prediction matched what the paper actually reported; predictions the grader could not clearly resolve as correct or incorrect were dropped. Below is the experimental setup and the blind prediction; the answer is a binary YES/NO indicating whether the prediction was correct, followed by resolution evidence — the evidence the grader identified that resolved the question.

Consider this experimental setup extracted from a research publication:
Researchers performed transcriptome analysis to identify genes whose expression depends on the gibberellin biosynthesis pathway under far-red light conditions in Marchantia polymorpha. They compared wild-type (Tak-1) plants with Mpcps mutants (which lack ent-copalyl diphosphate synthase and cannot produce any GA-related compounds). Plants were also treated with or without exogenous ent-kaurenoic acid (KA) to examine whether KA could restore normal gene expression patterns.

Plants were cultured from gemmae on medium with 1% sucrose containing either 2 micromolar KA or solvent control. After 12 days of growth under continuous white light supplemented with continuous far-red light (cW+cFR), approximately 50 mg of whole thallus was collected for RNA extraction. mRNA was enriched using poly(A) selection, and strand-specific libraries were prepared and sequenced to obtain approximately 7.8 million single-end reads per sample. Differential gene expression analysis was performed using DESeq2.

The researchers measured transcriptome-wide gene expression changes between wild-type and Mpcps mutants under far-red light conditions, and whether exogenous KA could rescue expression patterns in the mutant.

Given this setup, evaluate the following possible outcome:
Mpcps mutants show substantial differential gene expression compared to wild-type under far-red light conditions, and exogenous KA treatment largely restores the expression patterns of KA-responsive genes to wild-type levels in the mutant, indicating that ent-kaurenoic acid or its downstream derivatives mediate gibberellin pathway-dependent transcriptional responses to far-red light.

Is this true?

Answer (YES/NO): NO